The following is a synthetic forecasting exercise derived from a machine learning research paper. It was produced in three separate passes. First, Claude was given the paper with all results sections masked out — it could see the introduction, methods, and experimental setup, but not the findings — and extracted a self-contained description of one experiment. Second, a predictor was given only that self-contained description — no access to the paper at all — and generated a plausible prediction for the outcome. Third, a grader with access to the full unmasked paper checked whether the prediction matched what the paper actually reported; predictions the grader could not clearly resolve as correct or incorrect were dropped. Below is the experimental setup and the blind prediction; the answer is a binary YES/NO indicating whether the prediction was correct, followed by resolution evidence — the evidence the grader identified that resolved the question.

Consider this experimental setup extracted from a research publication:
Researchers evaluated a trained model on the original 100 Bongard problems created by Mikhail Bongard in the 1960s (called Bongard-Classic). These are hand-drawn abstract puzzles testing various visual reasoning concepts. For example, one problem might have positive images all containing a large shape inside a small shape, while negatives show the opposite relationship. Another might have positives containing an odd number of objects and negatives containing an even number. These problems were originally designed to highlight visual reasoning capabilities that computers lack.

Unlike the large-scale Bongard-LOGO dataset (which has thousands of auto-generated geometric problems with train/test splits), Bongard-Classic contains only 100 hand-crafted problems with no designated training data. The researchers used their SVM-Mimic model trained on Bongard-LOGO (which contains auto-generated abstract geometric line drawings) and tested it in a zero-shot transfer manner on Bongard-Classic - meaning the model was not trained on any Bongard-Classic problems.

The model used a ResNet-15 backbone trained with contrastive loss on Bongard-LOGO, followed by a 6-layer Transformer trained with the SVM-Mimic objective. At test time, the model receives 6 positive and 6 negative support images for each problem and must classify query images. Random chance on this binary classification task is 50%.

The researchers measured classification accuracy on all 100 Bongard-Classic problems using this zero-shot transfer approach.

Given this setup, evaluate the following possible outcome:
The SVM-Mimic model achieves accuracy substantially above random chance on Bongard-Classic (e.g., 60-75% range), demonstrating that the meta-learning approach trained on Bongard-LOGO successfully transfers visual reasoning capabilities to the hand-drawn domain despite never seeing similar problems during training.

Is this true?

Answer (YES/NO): NO